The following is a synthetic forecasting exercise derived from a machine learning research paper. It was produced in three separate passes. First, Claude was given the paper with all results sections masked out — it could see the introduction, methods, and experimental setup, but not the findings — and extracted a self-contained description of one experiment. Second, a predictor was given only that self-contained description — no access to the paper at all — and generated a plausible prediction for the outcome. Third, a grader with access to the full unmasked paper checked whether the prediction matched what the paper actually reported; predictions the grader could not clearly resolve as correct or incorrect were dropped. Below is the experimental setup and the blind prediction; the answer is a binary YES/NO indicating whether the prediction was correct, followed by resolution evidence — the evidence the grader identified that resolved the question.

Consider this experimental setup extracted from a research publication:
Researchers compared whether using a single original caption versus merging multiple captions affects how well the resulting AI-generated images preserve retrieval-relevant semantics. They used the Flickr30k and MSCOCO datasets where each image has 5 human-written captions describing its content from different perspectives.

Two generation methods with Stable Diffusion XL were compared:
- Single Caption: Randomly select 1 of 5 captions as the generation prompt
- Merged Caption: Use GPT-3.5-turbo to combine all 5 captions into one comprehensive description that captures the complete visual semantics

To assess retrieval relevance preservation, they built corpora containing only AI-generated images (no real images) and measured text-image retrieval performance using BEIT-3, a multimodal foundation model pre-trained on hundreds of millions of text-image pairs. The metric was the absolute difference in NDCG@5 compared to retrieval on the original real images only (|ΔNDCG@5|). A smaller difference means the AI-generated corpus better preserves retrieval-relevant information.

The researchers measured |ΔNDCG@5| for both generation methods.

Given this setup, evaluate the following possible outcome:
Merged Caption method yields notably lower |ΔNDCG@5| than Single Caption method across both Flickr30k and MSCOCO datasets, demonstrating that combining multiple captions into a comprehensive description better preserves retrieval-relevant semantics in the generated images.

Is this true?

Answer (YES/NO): NO